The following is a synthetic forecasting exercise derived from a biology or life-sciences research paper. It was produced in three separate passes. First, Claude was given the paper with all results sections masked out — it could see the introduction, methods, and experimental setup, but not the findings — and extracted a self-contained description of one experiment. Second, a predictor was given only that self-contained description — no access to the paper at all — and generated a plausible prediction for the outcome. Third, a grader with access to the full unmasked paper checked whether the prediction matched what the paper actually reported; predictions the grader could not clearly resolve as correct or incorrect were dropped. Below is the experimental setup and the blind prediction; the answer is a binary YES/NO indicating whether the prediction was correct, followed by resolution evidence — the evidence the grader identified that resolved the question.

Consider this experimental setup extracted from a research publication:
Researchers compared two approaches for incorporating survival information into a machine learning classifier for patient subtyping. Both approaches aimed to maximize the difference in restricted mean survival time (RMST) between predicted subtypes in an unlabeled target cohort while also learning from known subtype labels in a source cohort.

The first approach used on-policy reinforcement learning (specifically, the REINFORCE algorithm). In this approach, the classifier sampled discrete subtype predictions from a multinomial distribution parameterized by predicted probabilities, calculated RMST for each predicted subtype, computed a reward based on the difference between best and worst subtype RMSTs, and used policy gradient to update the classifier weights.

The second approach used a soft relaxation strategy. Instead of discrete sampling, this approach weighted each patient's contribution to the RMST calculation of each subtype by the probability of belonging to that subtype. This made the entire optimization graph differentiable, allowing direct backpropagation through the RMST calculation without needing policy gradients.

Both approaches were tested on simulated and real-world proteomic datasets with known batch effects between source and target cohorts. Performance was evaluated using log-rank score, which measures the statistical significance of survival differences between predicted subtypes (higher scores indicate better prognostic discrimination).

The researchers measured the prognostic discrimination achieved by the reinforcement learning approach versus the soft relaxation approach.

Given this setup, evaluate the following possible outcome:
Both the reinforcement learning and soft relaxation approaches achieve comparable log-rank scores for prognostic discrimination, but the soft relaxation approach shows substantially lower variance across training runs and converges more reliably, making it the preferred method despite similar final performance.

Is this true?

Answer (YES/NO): NO